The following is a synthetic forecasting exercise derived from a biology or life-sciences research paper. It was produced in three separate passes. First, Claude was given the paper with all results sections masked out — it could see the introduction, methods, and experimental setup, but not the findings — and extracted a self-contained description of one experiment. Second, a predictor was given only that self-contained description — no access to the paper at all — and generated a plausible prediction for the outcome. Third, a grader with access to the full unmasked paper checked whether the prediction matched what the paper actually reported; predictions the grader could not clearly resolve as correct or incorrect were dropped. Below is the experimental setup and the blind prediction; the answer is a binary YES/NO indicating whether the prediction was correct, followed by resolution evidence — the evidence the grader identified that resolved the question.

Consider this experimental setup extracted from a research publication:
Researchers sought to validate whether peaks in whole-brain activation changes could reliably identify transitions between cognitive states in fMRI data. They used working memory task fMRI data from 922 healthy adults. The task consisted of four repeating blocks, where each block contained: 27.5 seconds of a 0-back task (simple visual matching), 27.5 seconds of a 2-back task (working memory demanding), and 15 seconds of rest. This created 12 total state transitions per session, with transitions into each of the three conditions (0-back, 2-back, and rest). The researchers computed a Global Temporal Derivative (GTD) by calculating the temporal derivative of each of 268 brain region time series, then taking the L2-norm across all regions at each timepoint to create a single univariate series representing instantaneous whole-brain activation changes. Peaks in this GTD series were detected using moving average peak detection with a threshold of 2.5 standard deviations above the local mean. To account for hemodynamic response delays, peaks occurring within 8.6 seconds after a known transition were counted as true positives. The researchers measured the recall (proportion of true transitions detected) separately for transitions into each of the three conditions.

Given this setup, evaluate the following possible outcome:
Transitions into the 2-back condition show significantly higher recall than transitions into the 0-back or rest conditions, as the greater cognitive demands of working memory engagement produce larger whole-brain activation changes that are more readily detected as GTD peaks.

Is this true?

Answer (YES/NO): NO